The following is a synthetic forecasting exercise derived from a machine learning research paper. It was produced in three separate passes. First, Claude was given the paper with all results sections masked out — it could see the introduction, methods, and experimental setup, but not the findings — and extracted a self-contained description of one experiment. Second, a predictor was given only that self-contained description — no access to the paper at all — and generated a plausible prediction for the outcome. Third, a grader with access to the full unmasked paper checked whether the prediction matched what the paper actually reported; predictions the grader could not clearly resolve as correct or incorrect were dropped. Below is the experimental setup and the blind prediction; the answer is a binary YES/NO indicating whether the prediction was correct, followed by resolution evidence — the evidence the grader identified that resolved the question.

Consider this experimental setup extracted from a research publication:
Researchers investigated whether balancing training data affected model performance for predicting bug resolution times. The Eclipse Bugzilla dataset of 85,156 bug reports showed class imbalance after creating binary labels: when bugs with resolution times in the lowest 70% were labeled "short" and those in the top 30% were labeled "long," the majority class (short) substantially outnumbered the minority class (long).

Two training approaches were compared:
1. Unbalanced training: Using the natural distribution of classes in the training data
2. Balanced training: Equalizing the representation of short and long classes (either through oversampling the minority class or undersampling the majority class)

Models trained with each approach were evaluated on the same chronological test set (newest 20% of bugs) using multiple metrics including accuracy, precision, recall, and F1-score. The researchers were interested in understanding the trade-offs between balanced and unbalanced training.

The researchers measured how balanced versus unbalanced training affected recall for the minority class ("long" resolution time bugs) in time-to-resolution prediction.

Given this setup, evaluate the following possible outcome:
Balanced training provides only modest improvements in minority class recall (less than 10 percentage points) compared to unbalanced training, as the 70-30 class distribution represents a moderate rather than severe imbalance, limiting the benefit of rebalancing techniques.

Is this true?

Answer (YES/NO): NO